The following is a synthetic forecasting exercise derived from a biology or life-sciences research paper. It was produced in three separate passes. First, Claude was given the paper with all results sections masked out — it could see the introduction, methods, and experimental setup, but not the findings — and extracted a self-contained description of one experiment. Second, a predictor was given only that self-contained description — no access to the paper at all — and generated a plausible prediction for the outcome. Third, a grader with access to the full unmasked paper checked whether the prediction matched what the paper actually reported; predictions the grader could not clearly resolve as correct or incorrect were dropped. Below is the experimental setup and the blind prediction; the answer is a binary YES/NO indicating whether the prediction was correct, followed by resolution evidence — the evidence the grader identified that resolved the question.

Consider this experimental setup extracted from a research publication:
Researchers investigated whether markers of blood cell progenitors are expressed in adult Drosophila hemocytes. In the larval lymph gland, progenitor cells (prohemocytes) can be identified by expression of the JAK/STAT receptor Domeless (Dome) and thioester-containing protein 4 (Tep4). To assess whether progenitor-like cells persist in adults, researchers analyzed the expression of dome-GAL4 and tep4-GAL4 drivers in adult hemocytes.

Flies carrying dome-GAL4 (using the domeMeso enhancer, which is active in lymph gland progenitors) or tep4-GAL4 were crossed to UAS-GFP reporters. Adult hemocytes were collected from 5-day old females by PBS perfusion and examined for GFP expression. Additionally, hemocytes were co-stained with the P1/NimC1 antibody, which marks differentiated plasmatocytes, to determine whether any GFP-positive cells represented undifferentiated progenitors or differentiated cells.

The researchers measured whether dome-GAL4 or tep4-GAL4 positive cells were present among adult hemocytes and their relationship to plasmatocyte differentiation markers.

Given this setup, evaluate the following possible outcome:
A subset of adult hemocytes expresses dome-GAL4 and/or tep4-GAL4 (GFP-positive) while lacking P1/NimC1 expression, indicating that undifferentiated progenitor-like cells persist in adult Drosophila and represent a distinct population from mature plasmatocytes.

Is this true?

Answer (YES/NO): NO